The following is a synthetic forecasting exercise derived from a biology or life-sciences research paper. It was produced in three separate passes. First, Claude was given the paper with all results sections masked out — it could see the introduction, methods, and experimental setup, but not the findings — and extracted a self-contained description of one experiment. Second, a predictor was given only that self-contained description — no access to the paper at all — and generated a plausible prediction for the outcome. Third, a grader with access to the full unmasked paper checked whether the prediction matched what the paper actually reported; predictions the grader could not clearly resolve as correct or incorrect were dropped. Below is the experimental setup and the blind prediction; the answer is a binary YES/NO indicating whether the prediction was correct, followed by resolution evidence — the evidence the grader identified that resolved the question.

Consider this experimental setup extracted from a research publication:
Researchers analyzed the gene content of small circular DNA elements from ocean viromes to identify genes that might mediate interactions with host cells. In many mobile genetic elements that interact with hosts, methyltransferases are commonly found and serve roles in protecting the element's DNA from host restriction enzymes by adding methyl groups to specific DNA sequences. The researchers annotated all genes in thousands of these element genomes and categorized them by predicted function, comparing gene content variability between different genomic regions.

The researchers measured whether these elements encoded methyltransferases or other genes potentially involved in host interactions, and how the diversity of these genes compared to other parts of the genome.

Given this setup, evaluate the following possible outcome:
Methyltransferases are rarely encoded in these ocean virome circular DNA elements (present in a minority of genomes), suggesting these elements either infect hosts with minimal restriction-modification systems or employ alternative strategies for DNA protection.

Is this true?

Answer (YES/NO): NO